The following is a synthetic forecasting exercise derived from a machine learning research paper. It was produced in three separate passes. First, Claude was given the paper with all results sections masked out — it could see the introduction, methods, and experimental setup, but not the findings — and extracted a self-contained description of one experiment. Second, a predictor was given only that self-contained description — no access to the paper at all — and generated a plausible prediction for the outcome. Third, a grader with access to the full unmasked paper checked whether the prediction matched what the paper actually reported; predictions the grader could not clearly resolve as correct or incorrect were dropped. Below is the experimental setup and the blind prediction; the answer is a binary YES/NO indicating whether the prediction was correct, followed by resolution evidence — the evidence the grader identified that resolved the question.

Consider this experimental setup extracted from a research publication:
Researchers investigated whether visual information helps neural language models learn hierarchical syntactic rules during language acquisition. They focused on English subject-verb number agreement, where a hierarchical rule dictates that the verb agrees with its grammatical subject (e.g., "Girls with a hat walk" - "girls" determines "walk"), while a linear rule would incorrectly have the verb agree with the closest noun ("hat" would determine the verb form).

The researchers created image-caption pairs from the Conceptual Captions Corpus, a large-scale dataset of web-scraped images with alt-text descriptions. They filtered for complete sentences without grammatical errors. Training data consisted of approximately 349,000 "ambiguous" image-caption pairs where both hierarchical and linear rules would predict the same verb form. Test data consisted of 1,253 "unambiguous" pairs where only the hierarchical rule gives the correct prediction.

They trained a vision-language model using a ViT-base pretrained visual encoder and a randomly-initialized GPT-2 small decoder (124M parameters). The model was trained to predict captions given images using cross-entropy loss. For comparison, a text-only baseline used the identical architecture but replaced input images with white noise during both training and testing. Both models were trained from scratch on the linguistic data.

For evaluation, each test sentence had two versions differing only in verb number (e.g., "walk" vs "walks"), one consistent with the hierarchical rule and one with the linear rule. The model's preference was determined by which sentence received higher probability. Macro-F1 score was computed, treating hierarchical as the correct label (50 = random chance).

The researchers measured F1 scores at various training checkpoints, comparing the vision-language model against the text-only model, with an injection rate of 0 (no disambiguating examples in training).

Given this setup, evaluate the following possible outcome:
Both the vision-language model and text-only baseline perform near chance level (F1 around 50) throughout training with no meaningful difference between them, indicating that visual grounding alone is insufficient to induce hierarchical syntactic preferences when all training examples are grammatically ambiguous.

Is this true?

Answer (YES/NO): NO